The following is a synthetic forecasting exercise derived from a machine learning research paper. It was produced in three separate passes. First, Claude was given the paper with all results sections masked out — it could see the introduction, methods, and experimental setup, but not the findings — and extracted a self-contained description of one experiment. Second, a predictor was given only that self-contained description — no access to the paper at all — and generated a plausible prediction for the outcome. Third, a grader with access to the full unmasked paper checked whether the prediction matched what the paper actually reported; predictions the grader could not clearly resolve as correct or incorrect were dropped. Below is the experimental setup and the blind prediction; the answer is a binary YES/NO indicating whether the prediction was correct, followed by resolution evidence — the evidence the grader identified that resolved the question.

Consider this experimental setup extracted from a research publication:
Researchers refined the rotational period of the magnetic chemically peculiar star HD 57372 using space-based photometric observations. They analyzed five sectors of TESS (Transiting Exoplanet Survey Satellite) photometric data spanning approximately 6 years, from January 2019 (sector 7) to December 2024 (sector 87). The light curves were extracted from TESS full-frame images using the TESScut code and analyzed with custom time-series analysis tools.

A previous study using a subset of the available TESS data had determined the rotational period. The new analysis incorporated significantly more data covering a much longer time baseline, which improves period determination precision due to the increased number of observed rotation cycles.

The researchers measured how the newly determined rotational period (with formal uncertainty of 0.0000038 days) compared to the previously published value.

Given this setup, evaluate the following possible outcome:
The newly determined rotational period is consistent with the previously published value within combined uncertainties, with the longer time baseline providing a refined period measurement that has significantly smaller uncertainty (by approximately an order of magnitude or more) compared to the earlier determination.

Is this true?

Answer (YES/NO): NO